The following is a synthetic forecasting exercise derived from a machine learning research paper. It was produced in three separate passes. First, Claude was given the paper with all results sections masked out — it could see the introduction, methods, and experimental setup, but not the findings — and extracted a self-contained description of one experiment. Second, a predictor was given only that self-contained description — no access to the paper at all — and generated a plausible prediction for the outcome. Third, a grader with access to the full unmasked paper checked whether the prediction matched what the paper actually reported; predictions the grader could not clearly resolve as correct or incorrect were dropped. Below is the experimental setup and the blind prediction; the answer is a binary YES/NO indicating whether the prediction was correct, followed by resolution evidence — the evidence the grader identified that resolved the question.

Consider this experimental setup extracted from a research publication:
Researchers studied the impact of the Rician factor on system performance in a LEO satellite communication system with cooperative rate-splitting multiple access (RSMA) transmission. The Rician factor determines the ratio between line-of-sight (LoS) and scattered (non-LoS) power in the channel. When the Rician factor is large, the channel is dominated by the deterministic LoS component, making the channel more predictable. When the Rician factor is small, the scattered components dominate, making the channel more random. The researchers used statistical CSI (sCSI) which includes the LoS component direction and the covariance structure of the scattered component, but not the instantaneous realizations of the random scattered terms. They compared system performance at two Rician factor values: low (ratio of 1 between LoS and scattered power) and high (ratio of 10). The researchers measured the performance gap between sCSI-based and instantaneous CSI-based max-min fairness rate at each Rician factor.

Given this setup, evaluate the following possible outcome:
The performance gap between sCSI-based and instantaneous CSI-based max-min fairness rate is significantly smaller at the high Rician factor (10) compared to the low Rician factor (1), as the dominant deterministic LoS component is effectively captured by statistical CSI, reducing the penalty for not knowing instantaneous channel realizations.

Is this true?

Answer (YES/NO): YES